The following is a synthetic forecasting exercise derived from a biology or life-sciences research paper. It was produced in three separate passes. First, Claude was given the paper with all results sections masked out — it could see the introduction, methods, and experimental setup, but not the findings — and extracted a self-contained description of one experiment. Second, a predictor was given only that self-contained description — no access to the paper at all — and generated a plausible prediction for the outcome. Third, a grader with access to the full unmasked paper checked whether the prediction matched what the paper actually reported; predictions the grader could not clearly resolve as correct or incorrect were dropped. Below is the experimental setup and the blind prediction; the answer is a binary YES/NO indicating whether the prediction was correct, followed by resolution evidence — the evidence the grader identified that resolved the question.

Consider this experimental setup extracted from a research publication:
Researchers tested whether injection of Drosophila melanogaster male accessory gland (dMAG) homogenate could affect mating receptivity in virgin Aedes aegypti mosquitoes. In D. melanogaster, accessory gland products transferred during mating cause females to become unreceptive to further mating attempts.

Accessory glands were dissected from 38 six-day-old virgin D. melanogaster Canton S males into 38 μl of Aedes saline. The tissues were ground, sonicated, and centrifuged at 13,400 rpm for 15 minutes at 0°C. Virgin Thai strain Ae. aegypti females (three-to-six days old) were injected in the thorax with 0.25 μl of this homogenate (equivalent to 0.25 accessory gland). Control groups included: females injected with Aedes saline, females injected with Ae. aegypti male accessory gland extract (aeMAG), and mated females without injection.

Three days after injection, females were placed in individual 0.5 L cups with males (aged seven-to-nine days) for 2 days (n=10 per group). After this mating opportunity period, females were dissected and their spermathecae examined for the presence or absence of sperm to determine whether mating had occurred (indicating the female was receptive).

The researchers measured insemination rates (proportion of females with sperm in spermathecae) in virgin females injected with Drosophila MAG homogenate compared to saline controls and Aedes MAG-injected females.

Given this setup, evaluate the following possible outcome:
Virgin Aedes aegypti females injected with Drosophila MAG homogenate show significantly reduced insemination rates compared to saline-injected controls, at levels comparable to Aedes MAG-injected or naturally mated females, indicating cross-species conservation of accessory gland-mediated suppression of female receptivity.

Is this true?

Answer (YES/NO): NO